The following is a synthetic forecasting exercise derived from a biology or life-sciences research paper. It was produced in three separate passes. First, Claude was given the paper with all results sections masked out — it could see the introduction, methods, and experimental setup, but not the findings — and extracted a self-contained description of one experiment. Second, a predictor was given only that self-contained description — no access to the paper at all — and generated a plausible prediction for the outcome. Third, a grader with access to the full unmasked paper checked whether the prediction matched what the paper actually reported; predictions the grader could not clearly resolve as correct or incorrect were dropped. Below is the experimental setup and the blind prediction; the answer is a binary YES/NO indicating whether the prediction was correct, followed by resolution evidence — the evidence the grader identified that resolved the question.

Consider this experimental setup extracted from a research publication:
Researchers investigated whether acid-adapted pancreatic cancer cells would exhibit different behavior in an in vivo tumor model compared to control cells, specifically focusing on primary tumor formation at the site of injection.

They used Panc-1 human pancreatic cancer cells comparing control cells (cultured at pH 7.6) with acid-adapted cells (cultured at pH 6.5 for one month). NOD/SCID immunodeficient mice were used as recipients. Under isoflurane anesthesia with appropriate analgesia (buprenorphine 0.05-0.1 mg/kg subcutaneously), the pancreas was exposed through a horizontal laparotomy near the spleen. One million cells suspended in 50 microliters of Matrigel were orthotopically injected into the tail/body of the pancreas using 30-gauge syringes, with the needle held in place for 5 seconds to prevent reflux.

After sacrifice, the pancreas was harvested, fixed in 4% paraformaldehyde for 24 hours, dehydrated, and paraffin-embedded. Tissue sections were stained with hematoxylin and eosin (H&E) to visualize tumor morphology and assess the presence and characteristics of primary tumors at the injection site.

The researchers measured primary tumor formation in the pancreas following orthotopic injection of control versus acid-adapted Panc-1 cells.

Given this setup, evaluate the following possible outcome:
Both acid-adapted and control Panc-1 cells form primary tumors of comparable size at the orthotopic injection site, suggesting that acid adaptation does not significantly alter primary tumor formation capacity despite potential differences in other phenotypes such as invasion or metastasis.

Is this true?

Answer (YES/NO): YES